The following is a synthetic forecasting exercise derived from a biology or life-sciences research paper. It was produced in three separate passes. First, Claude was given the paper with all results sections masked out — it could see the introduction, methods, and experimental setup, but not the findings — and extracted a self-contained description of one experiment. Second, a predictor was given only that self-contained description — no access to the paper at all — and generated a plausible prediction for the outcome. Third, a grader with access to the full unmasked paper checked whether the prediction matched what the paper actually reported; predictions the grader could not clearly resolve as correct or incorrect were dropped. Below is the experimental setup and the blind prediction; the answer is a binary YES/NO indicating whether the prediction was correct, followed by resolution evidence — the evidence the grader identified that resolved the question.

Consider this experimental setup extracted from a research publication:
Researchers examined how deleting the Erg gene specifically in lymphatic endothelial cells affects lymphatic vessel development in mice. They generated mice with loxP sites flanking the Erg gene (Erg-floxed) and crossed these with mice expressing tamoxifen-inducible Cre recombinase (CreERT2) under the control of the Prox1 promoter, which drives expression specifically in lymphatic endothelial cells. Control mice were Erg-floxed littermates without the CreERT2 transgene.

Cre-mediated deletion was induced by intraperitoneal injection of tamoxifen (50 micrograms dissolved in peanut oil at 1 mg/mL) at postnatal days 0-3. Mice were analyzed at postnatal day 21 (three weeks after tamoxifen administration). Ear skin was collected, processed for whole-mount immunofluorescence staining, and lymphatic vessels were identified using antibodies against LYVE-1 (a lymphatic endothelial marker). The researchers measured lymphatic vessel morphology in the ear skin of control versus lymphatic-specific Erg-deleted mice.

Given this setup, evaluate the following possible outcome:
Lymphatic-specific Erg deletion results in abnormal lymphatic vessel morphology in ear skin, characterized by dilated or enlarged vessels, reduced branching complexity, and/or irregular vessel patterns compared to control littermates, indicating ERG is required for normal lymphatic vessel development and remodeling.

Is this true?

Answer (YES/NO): NO